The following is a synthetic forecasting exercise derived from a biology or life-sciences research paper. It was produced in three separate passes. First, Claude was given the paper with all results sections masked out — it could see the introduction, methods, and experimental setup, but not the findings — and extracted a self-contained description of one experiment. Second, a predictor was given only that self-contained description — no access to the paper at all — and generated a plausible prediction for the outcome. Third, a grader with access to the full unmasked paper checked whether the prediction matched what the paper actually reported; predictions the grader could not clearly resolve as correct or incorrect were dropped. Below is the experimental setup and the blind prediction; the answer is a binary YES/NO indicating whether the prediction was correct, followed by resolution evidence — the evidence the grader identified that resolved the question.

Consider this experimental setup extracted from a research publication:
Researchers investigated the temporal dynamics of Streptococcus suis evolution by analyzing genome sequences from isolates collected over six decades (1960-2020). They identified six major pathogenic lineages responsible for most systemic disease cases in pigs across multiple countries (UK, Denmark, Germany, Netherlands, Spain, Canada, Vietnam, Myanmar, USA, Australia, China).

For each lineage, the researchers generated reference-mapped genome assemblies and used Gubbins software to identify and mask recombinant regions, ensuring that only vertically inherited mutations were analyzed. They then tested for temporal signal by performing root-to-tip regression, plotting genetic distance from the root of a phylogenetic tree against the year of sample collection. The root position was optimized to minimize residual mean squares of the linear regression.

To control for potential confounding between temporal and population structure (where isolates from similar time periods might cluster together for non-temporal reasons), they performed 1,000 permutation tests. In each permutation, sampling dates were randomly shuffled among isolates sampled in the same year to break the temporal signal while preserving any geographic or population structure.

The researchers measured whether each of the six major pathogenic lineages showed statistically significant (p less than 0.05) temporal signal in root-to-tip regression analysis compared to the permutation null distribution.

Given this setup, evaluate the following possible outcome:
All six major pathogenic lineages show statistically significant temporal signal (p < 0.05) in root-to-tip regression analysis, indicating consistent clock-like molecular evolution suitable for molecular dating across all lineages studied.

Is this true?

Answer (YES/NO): NO